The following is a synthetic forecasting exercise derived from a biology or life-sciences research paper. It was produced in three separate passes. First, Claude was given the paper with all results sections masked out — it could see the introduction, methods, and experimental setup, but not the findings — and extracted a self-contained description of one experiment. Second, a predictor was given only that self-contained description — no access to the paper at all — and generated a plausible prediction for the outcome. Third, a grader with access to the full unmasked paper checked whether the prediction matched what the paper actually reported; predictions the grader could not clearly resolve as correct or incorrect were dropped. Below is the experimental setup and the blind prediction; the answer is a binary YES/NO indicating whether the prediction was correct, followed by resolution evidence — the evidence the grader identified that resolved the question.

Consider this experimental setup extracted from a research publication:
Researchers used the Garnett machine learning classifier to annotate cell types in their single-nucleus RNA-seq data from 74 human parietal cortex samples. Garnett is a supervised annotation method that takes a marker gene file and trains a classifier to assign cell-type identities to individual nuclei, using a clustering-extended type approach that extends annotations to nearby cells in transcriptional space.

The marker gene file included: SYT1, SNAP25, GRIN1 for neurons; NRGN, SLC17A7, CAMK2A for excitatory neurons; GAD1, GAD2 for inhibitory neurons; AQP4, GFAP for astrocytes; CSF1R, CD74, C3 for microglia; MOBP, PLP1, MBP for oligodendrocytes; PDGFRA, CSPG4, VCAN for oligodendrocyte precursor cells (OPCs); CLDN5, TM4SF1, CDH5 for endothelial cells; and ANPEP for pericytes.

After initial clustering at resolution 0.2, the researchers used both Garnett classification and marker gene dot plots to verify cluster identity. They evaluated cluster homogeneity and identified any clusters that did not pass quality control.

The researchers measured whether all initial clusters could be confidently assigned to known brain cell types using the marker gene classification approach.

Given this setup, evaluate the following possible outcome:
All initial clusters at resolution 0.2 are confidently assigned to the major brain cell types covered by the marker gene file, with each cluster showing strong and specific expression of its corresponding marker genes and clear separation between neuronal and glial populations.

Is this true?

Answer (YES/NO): NO